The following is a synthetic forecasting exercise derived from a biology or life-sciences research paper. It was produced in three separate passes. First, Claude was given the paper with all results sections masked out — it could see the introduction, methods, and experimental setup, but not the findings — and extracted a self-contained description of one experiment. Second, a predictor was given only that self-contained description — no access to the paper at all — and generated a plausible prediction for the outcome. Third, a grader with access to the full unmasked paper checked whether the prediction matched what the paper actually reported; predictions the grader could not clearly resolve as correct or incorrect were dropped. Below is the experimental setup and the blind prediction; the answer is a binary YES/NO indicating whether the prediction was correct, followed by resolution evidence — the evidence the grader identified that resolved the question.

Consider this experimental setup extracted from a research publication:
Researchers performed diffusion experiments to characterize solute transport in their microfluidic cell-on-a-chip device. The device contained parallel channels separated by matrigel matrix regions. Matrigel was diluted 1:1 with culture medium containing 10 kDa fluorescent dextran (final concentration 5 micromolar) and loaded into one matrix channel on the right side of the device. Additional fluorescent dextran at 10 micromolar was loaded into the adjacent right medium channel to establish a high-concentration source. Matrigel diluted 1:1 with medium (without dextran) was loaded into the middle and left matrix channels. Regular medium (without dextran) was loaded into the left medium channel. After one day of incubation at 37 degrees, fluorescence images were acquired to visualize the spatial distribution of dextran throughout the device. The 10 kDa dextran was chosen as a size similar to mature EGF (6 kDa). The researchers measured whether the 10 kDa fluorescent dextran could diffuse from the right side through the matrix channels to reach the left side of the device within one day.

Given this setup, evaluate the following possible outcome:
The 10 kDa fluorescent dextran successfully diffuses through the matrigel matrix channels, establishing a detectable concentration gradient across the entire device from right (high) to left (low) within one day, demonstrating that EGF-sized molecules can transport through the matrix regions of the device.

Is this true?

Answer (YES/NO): YES